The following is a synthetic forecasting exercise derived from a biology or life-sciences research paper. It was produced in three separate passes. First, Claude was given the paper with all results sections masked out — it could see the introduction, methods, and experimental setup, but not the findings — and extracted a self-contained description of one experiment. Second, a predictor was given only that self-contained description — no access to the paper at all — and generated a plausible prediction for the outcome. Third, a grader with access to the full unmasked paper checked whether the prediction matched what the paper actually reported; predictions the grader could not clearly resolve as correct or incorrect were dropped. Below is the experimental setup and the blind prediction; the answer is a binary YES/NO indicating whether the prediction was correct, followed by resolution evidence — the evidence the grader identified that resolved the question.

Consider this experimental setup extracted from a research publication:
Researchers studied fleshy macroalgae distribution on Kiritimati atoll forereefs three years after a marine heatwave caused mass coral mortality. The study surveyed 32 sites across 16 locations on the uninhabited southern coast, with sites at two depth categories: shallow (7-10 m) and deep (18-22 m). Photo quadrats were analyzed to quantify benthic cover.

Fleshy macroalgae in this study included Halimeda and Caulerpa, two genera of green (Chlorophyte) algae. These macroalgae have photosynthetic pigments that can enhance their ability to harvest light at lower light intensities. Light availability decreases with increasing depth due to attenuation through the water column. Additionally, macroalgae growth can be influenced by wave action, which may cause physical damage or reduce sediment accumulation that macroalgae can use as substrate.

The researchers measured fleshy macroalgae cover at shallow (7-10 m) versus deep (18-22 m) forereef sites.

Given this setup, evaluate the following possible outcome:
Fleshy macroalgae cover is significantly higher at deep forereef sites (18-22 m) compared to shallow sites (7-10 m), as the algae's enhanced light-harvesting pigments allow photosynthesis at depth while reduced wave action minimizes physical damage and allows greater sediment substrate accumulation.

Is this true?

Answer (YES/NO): NO